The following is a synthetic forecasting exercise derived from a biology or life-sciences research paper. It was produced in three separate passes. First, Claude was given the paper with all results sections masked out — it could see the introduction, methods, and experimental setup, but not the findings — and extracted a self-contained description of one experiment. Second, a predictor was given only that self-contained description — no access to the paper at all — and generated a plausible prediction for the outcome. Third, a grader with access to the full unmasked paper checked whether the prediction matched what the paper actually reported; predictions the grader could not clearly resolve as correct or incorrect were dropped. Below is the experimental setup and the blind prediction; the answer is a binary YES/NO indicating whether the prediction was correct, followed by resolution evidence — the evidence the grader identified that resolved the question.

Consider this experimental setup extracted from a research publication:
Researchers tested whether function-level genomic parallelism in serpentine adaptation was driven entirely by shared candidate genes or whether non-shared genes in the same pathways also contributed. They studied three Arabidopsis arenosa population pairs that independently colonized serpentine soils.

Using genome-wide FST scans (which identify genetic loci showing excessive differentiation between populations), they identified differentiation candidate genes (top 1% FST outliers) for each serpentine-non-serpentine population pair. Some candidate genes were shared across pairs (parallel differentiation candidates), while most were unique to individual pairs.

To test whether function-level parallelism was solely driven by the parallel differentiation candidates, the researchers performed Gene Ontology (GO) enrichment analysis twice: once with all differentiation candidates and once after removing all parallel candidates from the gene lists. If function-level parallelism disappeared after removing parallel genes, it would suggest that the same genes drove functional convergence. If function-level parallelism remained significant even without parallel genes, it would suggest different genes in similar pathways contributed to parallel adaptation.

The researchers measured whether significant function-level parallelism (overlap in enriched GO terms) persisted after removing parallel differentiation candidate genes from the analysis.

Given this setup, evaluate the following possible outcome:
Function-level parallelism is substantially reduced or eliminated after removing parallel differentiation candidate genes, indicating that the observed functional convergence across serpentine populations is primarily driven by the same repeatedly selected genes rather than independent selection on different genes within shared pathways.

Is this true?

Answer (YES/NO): NO